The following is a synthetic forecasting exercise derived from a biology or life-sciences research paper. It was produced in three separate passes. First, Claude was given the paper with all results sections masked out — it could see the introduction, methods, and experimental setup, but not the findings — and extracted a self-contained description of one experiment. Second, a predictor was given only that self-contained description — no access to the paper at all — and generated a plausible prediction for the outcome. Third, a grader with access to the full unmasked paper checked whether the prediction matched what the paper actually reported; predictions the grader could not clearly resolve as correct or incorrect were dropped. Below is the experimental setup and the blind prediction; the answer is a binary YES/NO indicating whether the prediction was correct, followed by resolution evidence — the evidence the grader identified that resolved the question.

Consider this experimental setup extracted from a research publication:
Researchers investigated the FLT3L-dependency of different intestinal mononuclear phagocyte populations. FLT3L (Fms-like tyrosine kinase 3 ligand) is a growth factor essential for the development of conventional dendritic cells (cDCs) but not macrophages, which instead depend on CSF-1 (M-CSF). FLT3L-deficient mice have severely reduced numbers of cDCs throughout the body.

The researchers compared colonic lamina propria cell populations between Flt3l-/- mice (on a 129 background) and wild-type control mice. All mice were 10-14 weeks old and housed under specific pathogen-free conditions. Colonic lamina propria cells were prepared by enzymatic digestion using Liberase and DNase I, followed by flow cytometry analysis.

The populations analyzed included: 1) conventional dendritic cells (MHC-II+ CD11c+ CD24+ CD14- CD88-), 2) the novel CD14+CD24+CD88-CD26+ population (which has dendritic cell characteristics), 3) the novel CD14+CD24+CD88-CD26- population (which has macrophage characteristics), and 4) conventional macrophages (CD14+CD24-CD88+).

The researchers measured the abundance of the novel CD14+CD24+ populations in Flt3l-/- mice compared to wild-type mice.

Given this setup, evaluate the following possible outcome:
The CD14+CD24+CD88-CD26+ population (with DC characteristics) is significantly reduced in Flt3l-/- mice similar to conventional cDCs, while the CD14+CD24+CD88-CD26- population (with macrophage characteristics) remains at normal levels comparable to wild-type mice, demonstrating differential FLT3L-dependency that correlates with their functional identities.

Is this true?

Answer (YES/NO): YES